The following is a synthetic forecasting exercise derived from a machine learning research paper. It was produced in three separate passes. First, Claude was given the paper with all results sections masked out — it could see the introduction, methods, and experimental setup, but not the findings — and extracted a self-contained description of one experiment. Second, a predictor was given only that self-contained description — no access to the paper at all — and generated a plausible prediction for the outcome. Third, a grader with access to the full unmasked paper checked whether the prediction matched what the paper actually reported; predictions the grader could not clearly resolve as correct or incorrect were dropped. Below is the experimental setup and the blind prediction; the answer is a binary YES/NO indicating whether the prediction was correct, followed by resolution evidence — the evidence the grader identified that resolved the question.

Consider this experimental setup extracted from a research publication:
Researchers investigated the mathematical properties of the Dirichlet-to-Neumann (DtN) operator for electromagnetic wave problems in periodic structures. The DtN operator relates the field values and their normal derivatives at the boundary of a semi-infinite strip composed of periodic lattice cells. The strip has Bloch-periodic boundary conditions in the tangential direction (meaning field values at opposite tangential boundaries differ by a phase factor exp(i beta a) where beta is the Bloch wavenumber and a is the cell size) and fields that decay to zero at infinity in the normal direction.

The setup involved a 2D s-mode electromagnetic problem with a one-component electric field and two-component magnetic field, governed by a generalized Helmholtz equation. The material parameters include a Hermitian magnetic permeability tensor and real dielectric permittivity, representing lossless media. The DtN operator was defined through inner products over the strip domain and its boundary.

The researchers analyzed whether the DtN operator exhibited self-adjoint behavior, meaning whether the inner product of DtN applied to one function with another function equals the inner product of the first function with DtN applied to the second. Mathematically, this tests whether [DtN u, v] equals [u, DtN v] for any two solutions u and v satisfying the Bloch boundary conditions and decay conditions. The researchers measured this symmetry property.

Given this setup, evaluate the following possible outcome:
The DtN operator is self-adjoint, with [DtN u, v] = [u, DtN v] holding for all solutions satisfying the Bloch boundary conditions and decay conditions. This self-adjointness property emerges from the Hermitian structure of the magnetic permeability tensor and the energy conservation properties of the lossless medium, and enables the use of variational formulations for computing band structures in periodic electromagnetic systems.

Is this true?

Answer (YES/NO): YES